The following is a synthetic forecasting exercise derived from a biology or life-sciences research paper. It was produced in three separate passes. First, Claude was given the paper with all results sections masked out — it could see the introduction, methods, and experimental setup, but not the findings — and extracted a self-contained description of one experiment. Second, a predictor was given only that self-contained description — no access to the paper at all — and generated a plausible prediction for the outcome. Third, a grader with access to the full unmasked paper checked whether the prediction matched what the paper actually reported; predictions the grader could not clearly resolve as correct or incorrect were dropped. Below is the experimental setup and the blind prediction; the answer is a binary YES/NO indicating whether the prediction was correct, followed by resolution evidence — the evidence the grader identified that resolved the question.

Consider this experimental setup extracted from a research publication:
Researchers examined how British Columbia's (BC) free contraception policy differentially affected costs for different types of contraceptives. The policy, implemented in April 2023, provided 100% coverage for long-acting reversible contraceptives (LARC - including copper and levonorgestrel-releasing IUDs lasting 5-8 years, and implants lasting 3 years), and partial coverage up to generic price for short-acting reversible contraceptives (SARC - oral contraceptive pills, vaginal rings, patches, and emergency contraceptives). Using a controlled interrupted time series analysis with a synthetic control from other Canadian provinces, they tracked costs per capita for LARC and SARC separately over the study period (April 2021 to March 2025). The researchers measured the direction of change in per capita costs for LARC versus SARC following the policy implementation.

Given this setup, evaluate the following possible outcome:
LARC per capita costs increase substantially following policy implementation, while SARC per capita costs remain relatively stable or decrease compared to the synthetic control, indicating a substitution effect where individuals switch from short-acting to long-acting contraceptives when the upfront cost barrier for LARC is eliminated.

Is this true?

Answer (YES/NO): YES